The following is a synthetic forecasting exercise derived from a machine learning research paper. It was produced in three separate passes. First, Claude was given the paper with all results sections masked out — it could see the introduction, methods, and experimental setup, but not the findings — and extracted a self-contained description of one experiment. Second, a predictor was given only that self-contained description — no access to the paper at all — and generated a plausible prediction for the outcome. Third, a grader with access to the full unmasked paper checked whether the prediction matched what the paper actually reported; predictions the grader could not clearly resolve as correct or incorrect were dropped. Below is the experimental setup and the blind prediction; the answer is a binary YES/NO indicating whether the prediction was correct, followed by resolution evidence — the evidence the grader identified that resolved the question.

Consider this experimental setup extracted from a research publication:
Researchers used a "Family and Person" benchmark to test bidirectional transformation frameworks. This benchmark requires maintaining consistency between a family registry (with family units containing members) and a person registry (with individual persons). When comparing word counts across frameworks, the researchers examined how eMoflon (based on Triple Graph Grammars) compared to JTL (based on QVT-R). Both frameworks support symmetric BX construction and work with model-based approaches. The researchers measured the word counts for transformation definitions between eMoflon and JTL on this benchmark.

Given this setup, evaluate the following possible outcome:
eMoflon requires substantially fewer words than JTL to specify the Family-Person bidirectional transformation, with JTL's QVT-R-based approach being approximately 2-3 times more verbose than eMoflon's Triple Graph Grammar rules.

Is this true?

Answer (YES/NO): YES